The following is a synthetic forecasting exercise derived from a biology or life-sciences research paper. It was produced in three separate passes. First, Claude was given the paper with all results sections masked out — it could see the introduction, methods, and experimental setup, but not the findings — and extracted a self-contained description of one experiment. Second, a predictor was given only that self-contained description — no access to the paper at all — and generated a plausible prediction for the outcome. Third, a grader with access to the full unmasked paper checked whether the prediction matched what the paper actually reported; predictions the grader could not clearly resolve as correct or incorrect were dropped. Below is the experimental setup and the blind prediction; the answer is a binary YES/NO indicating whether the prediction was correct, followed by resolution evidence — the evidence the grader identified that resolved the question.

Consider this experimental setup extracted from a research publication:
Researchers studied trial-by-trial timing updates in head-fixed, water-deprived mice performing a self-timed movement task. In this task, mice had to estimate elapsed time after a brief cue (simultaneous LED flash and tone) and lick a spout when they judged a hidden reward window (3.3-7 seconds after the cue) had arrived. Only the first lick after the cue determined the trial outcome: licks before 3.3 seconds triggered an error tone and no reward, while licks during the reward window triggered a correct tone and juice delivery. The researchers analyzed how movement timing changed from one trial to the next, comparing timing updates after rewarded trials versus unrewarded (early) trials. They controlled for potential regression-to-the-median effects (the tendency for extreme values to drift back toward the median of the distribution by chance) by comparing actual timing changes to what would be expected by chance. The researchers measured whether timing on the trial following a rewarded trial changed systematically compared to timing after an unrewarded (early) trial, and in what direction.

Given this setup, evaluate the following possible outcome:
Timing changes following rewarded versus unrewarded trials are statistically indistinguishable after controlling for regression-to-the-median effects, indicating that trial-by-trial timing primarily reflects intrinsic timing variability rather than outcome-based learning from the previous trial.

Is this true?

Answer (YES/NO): NO